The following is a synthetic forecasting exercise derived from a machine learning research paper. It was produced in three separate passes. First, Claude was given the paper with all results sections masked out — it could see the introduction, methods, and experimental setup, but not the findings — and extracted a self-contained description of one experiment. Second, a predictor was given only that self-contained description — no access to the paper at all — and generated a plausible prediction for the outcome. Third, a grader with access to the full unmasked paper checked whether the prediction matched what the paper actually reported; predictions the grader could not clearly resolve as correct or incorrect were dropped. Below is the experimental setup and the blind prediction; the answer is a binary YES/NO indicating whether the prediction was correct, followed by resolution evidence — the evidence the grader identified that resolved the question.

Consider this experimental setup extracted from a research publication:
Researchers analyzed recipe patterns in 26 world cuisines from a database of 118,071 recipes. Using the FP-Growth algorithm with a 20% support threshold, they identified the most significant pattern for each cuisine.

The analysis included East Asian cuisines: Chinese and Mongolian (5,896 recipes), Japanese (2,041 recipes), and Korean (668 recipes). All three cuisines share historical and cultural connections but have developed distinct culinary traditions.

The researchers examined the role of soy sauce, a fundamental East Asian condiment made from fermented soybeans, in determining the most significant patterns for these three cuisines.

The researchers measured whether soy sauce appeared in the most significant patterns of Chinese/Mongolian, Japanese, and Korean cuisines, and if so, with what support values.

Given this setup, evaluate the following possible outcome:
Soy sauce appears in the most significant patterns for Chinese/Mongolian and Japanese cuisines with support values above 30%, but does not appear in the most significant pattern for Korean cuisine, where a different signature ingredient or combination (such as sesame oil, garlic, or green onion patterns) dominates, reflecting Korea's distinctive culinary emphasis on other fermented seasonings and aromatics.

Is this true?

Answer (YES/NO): NO